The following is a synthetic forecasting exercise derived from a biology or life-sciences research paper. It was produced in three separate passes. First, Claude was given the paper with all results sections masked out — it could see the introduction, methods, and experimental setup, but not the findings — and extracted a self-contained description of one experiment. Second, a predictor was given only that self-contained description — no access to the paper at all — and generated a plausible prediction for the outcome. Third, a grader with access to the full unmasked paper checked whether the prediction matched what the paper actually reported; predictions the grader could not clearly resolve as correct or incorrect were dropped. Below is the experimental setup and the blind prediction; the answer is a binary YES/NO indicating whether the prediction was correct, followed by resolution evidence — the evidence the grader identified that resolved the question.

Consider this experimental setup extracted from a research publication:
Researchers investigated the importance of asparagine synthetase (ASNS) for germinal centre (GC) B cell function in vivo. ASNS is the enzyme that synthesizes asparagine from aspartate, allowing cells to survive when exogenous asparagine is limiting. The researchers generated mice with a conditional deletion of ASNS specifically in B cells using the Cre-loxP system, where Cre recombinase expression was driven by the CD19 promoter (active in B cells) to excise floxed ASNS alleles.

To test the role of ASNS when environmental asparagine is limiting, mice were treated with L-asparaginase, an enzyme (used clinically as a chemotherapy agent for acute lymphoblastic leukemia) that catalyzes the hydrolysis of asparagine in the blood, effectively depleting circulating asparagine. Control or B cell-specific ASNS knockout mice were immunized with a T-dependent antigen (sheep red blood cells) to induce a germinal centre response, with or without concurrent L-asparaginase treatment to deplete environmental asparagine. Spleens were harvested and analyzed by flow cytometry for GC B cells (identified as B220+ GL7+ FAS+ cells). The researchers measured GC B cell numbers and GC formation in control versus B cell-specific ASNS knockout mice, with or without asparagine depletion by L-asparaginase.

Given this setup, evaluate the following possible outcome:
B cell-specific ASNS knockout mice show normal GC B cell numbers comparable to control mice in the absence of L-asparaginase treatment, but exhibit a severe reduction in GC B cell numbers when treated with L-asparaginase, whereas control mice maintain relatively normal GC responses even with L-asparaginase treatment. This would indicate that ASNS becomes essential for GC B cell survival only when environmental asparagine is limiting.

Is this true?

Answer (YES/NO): YES